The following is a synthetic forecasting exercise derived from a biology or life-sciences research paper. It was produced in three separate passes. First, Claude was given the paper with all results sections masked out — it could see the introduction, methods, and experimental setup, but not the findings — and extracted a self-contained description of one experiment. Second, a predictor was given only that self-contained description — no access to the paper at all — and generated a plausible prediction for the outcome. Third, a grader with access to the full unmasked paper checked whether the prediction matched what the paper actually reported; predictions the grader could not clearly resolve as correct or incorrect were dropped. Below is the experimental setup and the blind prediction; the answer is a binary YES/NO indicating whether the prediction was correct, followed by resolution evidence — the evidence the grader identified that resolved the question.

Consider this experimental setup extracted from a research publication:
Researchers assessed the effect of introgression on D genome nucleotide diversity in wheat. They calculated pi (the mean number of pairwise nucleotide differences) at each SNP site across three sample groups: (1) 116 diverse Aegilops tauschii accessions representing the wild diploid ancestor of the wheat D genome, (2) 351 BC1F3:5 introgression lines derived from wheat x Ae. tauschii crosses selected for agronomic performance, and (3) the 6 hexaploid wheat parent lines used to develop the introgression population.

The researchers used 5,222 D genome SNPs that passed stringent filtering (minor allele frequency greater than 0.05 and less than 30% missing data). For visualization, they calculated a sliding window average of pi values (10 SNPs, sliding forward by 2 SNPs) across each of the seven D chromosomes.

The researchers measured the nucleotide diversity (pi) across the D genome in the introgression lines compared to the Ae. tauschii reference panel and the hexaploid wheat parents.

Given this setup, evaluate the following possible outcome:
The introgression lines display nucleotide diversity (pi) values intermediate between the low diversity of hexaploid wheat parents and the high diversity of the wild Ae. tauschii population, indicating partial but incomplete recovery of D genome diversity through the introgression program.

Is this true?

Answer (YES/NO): YES